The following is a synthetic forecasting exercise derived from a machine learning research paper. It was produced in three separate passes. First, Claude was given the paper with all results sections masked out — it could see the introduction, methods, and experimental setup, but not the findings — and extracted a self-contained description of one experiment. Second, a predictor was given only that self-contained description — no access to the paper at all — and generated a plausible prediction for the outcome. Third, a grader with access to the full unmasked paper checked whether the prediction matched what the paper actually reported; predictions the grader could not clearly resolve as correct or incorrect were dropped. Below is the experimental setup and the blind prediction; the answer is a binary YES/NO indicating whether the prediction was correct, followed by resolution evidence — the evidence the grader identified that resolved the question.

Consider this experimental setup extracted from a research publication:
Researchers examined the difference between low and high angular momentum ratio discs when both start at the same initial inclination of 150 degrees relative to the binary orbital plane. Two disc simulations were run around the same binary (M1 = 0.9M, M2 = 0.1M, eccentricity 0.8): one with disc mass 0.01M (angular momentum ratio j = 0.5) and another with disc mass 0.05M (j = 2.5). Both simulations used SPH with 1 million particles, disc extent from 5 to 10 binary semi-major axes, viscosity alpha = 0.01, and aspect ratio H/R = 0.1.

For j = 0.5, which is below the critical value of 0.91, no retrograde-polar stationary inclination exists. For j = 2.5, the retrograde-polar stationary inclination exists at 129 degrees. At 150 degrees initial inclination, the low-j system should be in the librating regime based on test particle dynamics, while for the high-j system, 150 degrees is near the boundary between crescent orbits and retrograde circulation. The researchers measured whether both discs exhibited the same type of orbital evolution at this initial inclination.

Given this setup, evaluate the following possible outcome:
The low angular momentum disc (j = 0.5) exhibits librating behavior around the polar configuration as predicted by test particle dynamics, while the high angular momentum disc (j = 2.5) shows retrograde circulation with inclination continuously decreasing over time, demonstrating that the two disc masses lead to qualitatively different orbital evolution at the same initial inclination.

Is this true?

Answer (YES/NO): NO